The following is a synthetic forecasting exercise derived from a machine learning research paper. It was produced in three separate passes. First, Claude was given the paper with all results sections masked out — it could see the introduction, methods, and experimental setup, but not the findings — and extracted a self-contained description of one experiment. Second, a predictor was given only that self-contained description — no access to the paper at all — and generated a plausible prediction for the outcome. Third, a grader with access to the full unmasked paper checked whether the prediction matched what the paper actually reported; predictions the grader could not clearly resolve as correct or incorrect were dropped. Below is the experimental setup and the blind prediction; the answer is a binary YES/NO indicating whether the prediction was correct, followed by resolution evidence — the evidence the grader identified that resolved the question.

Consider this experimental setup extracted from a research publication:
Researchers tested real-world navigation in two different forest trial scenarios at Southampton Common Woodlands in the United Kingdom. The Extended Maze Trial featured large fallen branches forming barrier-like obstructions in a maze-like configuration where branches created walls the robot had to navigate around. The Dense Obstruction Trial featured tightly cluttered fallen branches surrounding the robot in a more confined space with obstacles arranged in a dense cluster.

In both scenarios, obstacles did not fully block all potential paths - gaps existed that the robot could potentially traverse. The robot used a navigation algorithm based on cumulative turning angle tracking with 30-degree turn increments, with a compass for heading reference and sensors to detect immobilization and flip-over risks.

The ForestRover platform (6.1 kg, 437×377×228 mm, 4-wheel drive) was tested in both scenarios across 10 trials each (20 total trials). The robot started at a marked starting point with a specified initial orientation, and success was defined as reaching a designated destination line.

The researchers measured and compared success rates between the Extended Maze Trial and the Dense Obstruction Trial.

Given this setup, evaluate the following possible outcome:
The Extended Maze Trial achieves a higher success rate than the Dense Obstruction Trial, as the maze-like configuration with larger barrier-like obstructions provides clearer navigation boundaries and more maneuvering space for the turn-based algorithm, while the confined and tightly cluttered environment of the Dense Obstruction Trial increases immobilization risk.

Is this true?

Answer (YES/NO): NO